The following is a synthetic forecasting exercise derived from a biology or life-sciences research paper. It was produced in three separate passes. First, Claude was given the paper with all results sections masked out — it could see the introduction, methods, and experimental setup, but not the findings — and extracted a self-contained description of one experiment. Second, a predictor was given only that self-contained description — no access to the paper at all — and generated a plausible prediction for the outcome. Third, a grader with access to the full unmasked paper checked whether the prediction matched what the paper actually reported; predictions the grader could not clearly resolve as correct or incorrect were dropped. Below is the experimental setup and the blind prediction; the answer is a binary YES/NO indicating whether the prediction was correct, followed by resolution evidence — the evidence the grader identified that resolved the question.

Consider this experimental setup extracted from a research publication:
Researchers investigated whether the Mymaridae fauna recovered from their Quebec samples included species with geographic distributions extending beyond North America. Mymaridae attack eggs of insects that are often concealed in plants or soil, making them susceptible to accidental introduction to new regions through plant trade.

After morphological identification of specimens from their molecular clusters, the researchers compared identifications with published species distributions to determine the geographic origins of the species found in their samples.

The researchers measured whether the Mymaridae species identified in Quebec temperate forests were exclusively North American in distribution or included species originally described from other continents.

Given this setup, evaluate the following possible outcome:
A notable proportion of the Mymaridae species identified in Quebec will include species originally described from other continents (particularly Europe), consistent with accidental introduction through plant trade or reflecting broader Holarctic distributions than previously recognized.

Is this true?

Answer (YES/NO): YES